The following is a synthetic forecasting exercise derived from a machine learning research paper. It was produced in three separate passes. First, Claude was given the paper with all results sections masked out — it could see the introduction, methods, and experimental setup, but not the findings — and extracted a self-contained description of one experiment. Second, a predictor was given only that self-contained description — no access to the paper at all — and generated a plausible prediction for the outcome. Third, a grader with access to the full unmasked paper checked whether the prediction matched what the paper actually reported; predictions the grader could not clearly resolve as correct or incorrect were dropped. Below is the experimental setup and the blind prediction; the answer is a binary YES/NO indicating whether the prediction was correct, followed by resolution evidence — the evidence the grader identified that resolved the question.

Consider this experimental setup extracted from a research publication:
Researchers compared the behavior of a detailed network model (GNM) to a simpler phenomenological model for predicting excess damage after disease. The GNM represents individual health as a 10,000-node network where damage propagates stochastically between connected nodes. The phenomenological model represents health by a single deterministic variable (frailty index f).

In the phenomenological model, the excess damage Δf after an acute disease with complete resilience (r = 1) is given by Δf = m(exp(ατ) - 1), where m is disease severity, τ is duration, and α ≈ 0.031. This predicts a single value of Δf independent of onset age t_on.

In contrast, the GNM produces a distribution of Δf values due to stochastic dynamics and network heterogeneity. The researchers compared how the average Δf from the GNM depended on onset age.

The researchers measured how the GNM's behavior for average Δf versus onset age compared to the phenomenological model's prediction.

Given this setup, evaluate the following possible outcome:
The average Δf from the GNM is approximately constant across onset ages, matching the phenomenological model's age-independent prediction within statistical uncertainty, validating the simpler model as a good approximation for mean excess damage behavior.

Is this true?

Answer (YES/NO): NO